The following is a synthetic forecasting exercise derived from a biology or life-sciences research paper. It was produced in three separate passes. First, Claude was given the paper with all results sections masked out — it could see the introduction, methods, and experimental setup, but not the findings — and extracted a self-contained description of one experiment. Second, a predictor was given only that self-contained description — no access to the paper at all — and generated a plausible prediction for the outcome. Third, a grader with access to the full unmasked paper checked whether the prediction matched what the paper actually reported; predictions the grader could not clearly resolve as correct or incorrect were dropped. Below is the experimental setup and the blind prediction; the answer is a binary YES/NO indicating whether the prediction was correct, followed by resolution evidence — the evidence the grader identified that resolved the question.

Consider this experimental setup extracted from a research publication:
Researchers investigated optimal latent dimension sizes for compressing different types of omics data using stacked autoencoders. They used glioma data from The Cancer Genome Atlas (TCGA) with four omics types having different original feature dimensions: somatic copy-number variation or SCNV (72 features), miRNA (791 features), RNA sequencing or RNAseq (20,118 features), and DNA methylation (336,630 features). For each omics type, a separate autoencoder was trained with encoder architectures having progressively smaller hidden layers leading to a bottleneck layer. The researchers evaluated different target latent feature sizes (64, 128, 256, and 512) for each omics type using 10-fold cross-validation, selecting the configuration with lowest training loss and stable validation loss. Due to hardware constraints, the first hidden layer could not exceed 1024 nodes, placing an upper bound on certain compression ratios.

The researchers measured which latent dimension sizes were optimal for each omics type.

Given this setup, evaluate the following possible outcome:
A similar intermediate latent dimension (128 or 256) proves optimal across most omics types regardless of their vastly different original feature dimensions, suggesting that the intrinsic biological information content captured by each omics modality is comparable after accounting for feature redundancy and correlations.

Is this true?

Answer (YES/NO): YES